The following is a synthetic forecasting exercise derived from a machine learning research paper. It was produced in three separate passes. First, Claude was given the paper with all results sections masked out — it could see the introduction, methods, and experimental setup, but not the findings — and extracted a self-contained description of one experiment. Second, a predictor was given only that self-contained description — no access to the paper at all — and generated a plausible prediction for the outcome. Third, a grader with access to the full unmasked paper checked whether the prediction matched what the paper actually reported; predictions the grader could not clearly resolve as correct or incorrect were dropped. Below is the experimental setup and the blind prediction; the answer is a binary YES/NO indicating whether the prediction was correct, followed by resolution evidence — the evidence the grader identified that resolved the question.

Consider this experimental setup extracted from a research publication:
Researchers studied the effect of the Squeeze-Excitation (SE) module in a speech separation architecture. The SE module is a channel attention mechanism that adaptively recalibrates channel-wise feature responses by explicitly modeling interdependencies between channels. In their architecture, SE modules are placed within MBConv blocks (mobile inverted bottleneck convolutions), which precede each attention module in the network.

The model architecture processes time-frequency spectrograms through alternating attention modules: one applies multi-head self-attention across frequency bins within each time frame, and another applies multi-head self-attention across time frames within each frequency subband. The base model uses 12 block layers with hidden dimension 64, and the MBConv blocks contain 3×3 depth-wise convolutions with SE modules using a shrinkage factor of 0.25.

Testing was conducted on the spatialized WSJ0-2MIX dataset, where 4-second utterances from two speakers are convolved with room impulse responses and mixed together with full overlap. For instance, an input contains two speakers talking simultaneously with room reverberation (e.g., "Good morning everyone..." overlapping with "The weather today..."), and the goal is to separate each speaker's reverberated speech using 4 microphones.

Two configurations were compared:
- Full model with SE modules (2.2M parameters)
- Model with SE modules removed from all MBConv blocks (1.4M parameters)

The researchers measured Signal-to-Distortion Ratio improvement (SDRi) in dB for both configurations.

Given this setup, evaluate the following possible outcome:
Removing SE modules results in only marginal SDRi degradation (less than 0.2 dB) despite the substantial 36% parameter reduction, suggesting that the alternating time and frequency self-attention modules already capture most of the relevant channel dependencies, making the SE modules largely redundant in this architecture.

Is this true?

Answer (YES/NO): NO